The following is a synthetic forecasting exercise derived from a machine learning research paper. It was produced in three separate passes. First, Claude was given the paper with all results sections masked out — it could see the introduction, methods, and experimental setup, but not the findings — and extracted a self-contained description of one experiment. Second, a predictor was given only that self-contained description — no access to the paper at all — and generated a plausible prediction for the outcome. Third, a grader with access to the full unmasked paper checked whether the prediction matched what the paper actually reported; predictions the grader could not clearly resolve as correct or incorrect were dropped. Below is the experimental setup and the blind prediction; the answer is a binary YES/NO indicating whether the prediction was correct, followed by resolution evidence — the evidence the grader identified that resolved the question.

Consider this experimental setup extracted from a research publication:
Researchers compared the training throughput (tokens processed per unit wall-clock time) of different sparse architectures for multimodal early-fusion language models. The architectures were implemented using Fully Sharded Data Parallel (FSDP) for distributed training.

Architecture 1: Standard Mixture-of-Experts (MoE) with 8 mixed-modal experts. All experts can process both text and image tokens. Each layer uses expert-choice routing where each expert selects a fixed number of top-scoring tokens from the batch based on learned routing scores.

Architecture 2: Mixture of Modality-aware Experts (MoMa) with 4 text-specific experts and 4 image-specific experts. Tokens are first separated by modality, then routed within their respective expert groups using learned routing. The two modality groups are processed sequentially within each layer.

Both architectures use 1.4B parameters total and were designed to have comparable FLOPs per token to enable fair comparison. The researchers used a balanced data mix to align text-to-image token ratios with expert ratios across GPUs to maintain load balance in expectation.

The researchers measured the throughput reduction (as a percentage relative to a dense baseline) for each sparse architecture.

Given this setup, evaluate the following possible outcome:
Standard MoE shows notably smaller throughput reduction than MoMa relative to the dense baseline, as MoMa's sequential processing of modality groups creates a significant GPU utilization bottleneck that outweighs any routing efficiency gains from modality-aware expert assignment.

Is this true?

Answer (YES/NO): YES